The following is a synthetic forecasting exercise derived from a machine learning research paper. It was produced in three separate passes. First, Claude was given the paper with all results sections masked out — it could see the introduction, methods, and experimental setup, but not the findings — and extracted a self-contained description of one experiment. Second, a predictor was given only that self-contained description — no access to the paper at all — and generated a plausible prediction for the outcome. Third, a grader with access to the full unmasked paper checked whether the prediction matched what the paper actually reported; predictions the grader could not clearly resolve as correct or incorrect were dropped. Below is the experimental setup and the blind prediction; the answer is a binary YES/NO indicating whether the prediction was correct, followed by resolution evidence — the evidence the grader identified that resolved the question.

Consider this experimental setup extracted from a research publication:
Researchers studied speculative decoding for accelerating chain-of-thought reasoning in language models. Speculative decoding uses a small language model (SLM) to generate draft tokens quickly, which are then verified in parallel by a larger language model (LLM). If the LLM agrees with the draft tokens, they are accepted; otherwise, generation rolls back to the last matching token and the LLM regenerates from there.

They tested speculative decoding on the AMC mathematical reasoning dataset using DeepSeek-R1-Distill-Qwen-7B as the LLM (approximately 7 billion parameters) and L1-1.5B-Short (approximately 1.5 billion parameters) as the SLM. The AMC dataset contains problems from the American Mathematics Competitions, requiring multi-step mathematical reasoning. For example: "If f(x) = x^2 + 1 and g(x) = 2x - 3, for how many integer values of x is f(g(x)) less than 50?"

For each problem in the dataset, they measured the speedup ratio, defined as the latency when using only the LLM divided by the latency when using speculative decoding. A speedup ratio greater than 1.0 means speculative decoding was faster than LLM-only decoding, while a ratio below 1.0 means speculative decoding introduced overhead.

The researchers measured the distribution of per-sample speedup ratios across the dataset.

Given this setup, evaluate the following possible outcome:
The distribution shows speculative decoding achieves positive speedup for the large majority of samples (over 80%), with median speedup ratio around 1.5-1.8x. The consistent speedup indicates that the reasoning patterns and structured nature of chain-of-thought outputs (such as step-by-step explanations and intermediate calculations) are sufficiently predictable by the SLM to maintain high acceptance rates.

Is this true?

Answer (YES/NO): NO